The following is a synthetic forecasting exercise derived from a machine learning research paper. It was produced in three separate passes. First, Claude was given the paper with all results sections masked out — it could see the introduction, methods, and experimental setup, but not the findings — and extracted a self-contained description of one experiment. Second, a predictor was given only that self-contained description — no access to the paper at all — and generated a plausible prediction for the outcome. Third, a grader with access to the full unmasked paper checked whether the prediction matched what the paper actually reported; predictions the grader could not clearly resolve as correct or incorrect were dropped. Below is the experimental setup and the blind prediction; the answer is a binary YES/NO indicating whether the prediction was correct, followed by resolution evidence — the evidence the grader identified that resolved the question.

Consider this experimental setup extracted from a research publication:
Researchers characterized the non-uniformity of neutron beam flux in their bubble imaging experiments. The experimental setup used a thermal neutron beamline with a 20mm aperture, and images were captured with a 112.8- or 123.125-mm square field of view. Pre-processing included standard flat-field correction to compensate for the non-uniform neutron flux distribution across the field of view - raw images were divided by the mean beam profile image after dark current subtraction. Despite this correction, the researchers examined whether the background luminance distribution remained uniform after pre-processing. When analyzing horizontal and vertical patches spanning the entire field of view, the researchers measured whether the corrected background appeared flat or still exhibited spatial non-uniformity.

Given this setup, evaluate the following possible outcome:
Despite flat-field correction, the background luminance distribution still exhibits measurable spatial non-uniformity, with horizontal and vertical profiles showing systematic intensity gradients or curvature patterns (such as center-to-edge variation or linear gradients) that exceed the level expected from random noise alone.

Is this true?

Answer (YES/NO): YES